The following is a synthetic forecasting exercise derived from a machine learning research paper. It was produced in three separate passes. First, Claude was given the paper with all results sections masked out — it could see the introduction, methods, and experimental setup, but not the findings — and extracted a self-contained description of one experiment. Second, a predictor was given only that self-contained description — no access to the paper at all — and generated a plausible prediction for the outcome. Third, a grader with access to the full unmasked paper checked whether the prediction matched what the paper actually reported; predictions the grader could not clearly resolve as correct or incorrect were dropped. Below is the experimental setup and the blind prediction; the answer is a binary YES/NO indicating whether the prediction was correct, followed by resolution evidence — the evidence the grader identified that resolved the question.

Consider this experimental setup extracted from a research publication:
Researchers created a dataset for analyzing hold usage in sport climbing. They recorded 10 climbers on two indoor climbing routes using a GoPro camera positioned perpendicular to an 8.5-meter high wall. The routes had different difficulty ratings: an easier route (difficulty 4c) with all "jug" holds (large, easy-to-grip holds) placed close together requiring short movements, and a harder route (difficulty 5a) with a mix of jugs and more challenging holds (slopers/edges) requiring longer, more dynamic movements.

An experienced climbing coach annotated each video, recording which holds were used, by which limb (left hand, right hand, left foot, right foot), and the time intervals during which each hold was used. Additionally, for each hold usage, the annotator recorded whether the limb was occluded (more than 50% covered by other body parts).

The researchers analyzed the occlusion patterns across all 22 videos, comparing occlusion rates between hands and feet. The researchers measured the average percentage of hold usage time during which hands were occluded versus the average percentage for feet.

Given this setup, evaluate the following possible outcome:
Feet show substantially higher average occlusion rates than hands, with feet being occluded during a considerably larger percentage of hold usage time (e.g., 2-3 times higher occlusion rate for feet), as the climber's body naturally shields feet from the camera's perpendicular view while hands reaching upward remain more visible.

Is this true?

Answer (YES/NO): NO